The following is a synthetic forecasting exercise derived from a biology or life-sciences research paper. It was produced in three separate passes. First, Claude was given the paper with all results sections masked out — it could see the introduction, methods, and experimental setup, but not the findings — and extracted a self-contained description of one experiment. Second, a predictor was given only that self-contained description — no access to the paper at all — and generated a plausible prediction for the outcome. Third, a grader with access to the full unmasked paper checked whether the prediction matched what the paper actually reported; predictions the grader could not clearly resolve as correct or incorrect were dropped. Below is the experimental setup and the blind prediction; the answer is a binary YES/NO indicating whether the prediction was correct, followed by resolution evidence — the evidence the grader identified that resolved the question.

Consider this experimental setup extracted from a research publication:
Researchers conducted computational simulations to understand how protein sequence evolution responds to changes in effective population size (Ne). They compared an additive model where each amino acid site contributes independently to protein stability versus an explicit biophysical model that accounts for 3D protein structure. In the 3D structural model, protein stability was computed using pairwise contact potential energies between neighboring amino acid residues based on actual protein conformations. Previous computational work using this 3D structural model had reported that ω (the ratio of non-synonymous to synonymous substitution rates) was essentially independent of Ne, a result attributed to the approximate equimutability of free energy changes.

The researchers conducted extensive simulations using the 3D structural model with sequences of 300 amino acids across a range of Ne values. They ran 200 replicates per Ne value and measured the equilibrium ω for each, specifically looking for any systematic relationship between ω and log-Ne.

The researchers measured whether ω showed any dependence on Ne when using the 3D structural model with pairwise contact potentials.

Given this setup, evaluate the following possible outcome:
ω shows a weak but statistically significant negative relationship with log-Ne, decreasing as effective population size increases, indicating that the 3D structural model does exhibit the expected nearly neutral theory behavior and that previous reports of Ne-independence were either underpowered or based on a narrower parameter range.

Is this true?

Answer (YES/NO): YES